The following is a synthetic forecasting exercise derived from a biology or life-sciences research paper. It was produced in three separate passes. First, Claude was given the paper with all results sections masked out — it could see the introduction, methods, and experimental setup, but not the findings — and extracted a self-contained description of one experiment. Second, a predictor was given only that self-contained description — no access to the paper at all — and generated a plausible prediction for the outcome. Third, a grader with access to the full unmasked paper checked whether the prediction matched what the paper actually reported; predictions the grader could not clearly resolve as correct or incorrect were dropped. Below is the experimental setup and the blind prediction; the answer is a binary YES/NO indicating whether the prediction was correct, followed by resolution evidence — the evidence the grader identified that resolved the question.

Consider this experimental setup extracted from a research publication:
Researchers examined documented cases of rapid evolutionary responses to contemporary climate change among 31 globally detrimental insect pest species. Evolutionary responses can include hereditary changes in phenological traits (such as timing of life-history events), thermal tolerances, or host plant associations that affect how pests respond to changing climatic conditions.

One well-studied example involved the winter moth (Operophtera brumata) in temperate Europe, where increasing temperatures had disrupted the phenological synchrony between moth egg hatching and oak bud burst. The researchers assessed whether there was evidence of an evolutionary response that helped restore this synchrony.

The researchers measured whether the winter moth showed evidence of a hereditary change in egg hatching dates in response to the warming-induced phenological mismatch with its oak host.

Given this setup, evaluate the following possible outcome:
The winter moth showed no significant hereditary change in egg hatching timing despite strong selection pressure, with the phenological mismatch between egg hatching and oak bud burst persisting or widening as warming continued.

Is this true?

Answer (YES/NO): NO